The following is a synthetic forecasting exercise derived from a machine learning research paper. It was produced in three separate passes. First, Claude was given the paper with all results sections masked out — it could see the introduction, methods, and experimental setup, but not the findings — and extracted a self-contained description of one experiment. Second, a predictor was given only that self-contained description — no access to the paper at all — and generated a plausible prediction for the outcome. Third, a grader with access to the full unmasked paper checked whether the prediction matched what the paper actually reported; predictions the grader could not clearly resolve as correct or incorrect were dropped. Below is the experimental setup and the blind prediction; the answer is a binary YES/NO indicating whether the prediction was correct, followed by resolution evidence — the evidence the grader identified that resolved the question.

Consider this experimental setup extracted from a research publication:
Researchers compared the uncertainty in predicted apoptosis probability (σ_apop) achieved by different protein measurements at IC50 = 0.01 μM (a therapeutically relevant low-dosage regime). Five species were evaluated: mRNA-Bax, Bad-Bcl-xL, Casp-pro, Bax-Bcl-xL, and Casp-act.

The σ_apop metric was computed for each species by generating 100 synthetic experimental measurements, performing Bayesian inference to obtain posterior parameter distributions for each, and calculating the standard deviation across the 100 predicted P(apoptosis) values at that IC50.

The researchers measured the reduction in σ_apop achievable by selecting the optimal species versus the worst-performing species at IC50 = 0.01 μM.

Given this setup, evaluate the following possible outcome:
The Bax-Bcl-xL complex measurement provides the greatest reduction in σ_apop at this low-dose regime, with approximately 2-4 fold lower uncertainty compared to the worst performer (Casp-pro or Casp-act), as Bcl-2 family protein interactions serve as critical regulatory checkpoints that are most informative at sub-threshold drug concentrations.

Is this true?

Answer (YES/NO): NO